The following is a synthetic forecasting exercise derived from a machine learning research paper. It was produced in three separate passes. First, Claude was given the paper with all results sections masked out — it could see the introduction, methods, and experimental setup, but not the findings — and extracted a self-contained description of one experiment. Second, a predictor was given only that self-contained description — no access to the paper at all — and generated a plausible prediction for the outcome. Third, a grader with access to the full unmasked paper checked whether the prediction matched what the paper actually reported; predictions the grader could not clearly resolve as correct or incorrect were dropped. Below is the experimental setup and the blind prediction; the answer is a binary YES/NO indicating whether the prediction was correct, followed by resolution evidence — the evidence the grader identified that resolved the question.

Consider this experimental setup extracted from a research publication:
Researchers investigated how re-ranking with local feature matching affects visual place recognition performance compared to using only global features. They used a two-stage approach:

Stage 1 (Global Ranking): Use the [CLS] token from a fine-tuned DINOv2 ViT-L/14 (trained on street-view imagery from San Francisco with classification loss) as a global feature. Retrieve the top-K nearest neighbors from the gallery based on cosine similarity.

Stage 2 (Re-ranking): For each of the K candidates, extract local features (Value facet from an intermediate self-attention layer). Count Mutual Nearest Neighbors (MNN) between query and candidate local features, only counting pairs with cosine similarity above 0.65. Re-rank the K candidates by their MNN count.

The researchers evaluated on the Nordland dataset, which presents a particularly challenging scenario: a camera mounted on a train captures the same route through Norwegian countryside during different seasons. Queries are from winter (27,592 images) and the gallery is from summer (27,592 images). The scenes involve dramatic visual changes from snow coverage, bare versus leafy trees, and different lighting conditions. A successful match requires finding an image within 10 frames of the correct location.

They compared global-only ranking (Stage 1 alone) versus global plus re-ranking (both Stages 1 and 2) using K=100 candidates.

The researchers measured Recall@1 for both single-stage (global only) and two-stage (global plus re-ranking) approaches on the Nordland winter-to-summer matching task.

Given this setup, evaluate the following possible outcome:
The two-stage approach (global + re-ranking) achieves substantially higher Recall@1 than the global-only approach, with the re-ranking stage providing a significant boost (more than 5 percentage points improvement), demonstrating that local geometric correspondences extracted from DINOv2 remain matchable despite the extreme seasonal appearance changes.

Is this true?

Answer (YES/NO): NO